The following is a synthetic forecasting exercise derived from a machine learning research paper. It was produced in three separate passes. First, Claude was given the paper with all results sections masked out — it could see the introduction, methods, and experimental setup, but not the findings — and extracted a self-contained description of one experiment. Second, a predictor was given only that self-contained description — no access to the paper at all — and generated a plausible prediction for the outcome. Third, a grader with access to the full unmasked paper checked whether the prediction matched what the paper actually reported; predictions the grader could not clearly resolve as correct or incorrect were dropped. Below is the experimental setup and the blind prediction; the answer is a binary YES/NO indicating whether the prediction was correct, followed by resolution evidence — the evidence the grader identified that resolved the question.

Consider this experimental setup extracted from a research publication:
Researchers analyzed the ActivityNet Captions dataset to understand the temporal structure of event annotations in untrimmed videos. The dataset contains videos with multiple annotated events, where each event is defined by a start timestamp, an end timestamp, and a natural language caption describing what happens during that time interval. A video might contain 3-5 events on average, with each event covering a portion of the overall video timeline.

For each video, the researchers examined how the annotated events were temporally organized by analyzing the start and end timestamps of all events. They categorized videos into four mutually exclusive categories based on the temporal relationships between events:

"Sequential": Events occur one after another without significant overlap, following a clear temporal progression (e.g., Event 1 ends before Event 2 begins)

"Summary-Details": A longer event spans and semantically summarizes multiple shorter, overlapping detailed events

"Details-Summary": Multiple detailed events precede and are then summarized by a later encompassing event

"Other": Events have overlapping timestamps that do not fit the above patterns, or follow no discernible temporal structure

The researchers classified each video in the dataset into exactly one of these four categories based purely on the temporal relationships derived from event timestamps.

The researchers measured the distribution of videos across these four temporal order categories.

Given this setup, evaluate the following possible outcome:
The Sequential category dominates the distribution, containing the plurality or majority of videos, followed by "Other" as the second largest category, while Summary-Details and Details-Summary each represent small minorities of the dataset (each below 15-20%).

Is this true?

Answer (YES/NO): NO